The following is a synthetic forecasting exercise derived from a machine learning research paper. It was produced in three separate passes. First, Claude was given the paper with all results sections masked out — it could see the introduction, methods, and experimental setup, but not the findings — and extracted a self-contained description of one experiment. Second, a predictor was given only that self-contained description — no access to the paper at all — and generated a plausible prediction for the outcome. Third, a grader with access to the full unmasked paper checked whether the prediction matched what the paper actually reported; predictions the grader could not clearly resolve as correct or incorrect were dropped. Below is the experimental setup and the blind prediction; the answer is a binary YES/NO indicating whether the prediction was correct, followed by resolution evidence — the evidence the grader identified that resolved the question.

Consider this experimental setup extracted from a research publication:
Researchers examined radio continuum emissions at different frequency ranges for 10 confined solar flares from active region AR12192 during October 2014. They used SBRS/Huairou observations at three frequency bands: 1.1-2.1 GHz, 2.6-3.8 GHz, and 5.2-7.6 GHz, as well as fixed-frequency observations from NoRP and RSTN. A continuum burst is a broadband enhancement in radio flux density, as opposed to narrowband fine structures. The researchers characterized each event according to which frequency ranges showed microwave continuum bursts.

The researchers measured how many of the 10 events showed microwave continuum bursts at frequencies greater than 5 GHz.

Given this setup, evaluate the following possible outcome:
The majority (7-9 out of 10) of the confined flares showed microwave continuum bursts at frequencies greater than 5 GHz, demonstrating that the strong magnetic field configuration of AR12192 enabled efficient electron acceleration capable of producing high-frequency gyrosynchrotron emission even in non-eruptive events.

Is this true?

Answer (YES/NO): YES